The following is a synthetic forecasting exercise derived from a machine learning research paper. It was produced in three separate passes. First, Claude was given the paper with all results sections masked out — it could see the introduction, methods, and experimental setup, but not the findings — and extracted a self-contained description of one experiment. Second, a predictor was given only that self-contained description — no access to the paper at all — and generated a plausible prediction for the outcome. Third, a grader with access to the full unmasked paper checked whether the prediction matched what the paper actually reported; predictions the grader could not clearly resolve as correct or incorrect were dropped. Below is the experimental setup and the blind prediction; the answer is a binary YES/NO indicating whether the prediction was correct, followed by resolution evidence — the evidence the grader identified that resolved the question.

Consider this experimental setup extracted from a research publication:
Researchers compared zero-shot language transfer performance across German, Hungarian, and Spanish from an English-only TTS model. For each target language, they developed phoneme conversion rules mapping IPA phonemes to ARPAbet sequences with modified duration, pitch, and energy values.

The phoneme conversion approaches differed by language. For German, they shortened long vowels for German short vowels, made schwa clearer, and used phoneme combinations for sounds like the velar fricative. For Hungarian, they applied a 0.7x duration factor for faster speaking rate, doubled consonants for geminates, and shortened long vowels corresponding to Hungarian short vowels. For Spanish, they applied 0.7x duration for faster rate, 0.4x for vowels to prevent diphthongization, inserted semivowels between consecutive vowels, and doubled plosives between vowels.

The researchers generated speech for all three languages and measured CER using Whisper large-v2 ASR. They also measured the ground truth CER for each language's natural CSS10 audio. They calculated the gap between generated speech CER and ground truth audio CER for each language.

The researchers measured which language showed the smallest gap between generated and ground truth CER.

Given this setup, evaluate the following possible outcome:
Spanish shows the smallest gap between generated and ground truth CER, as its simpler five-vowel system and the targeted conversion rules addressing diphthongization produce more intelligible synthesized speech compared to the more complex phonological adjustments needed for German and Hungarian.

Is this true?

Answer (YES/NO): YES